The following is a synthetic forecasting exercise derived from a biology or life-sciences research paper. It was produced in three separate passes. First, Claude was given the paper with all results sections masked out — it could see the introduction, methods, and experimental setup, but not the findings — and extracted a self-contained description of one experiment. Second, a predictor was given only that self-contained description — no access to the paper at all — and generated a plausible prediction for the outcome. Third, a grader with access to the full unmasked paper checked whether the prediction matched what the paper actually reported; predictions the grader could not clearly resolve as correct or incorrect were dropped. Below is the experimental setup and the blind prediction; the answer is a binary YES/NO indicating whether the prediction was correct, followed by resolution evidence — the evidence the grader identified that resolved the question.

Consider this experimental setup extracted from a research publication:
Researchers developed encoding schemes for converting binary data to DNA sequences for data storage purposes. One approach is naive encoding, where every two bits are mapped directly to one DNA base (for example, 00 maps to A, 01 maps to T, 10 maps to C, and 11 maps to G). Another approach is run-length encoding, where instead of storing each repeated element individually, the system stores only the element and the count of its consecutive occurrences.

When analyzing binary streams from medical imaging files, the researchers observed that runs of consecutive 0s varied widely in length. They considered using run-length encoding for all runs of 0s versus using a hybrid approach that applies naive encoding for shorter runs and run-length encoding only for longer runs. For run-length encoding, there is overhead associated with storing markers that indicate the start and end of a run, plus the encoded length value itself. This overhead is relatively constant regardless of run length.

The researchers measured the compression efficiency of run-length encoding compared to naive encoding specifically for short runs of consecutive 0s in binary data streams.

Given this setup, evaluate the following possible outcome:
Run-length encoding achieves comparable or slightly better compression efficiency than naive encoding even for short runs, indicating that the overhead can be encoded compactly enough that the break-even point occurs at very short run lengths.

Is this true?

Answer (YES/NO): NO